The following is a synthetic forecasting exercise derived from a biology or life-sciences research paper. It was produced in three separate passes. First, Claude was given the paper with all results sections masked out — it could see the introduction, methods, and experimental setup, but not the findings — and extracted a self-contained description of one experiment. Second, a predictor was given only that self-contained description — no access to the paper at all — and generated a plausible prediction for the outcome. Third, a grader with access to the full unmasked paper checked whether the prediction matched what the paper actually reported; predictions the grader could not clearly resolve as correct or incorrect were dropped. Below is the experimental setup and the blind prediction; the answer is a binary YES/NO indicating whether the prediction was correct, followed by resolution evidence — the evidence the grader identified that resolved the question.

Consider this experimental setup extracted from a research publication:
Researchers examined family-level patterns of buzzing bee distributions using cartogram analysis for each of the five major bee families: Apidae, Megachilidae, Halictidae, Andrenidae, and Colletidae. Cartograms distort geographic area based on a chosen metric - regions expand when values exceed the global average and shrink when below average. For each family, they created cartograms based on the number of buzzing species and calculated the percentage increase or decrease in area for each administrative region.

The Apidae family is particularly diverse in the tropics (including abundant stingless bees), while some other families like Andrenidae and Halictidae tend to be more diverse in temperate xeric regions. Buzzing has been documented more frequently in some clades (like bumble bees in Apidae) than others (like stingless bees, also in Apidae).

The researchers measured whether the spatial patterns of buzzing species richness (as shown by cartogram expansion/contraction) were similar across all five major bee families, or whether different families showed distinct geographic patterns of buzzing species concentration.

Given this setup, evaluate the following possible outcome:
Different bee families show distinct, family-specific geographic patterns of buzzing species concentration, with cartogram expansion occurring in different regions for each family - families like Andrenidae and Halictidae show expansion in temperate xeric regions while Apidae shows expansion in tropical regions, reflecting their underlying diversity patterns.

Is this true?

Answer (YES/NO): NO